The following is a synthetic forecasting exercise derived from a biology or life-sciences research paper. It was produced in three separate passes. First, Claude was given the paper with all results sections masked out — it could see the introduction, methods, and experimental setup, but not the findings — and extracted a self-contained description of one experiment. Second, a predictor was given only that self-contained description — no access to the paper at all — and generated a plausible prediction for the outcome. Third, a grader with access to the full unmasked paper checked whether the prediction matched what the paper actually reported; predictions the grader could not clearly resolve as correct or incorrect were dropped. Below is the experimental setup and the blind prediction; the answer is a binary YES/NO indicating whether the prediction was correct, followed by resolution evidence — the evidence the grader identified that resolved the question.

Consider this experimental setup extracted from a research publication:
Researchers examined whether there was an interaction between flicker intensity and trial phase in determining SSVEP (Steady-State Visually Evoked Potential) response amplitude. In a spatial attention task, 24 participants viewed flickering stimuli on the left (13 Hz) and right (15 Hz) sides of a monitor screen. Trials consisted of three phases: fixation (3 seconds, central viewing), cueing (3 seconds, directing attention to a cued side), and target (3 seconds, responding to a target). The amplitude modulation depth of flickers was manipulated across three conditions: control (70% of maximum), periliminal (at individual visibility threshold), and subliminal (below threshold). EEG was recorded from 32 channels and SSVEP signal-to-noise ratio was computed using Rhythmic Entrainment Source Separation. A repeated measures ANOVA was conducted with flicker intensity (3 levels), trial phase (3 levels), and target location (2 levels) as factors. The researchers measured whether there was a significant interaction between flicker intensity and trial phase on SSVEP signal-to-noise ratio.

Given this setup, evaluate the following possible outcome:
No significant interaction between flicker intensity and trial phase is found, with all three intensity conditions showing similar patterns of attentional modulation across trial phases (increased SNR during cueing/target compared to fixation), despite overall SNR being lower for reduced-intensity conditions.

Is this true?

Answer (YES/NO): NO